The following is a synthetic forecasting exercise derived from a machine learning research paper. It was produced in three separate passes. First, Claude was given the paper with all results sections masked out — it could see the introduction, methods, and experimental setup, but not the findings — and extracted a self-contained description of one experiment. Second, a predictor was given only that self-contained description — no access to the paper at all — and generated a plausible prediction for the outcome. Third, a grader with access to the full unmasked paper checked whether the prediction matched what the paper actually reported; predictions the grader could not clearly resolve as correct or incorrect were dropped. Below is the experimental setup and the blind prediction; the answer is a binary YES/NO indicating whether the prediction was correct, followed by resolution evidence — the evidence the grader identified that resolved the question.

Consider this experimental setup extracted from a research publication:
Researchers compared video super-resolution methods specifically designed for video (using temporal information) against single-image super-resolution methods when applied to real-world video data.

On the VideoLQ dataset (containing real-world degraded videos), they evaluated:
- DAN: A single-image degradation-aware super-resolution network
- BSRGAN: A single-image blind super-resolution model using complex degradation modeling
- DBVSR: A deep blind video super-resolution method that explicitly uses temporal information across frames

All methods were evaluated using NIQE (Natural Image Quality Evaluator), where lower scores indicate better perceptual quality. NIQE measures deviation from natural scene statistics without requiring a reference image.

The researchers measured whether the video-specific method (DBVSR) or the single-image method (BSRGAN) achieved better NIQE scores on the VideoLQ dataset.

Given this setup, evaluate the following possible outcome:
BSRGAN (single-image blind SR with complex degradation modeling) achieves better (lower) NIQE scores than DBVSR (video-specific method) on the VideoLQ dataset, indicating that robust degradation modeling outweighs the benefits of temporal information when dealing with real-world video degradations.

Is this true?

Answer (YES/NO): YES